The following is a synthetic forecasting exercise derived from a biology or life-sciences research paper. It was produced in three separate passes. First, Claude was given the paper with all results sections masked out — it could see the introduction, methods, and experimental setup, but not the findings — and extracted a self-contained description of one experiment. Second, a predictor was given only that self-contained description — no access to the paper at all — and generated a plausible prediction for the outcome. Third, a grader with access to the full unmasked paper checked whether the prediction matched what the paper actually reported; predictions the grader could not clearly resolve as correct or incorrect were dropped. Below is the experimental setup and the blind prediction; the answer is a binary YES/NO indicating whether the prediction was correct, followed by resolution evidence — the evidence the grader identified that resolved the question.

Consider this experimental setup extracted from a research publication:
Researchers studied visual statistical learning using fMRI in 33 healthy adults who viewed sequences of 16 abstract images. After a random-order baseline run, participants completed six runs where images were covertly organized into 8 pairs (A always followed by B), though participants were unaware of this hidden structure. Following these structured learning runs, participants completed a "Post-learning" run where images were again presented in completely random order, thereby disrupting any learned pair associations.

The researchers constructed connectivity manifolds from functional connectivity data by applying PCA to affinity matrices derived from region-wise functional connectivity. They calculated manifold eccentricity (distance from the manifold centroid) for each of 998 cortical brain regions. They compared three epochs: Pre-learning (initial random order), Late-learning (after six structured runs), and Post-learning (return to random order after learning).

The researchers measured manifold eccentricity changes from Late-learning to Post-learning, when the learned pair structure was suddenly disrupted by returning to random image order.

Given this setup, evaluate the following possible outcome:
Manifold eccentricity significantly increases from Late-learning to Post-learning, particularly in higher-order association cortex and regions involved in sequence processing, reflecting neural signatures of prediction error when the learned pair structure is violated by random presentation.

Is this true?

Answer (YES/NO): NO